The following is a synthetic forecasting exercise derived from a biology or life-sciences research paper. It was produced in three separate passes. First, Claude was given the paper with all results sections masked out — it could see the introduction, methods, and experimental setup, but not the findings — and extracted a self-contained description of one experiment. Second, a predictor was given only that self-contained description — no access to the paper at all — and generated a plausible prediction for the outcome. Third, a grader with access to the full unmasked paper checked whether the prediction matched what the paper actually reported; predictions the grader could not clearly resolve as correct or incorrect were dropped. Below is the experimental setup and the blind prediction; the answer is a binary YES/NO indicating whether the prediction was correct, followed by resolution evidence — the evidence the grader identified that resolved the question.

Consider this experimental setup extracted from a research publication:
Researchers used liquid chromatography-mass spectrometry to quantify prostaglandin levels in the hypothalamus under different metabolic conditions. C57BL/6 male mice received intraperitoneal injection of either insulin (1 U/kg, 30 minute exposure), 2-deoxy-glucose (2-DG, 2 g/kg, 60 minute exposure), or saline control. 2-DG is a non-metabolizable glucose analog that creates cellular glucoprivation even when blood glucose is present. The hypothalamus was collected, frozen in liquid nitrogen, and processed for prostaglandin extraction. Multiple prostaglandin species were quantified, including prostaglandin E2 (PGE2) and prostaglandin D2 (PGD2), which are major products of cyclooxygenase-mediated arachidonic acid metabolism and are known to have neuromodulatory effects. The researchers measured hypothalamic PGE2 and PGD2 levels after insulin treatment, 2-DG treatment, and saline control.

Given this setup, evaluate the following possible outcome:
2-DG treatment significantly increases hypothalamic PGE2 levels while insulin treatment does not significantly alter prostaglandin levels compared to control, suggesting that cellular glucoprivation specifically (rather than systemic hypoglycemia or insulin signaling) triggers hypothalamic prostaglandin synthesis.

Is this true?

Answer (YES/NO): NO